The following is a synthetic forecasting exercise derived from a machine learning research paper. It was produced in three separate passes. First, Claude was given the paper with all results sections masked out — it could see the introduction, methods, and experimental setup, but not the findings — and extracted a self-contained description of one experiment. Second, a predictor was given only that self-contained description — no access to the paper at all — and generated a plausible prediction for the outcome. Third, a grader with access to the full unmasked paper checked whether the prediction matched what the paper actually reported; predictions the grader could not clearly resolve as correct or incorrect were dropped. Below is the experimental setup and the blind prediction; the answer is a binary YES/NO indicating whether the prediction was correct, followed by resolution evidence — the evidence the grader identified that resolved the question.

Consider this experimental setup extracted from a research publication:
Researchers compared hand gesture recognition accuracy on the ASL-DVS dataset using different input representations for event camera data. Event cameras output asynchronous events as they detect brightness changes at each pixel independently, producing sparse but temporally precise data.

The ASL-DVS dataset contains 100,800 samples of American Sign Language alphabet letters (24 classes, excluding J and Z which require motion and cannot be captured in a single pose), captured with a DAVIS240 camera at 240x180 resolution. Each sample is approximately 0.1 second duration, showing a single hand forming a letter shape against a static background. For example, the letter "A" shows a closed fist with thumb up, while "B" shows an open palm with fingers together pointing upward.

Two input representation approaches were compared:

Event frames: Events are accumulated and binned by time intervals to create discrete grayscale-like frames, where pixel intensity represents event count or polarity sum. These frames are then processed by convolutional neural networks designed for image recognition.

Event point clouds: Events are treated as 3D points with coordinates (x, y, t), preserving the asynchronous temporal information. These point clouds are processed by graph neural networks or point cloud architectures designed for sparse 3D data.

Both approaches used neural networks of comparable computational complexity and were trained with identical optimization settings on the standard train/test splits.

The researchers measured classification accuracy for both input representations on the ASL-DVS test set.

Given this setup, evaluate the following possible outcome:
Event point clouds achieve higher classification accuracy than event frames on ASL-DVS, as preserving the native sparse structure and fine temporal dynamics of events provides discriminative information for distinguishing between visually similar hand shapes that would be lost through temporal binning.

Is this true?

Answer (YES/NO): YES